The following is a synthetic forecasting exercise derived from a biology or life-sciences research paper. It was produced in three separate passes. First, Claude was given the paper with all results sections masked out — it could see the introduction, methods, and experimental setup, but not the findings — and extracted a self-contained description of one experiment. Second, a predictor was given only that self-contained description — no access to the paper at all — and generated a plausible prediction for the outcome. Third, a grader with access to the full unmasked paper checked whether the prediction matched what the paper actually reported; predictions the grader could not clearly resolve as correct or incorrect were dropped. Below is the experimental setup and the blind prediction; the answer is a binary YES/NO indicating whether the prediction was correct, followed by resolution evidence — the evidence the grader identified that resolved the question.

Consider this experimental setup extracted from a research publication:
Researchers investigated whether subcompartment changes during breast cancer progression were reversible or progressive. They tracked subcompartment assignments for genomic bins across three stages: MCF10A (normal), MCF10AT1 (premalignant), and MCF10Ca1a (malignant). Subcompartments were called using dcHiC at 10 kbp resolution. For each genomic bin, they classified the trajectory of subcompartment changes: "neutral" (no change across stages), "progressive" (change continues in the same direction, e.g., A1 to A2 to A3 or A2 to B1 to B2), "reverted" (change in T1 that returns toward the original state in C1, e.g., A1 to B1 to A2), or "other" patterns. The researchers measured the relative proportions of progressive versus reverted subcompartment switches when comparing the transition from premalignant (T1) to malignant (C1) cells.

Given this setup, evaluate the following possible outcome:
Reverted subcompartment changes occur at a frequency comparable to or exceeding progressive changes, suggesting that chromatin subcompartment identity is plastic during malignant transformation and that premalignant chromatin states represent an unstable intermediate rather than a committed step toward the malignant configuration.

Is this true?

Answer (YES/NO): NO